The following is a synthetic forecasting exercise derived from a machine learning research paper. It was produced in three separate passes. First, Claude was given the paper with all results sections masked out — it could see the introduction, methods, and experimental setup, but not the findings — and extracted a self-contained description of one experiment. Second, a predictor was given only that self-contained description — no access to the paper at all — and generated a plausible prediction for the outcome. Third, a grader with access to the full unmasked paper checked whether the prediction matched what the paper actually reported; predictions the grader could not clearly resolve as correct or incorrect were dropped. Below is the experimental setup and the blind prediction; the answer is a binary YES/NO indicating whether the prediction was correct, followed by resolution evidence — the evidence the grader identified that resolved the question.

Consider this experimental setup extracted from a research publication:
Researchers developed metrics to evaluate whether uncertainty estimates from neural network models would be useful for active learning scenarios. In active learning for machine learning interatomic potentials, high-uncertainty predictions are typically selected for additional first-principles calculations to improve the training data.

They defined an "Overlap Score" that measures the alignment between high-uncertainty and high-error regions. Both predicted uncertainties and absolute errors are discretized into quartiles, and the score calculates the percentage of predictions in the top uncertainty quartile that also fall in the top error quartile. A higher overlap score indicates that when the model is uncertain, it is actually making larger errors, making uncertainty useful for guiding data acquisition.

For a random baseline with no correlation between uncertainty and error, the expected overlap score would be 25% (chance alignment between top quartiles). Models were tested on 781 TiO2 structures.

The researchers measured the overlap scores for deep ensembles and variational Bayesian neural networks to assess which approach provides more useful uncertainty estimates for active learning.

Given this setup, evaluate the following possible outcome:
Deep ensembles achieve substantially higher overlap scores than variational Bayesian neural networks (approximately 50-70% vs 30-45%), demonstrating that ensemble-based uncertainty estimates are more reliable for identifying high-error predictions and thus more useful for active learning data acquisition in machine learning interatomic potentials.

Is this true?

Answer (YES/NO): NO